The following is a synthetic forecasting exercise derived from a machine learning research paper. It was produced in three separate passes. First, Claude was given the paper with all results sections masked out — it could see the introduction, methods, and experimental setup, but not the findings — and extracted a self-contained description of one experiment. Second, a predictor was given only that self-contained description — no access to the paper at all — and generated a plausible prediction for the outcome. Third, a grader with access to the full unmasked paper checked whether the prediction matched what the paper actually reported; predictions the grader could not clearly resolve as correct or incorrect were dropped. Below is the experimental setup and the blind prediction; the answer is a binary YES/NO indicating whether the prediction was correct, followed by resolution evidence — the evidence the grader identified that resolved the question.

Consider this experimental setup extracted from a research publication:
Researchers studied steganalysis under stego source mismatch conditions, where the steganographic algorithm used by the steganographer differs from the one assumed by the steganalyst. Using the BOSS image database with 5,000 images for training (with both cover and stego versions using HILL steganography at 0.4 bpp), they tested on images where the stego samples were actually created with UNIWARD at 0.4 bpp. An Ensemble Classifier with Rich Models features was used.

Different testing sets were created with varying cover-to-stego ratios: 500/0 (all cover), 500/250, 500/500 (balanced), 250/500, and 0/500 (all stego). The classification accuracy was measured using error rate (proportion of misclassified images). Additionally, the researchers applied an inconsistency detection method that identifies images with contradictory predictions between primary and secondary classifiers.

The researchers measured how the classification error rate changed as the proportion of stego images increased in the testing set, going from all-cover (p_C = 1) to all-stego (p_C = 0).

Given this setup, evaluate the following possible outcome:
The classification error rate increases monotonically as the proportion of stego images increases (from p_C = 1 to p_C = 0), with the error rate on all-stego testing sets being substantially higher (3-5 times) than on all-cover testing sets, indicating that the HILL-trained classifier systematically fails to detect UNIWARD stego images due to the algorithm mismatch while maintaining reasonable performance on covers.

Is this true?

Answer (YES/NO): NO